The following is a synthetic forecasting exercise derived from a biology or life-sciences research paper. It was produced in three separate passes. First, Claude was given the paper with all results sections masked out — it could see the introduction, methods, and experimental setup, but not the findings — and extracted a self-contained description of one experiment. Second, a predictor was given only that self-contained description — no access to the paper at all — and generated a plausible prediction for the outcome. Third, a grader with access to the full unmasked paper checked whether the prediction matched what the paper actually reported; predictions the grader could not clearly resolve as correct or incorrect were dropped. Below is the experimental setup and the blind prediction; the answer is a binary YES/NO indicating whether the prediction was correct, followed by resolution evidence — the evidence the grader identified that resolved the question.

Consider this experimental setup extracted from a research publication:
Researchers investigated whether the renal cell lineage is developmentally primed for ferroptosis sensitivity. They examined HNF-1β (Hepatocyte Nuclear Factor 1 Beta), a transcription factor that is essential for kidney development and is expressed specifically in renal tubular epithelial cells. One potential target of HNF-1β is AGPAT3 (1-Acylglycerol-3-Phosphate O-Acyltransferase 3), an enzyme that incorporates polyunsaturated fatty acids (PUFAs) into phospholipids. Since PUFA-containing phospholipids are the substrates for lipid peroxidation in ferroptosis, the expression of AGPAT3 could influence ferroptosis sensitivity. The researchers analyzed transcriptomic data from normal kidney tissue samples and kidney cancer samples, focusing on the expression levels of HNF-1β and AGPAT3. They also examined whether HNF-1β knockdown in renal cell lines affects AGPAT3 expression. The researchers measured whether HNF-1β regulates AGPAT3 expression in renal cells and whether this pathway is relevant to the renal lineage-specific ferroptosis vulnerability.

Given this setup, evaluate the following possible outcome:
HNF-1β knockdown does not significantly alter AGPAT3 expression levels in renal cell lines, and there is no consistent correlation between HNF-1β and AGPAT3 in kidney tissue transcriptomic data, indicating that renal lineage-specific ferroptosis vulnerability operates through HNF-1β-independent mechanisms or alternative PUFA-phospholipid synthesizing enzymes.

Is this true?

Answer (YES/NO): NO